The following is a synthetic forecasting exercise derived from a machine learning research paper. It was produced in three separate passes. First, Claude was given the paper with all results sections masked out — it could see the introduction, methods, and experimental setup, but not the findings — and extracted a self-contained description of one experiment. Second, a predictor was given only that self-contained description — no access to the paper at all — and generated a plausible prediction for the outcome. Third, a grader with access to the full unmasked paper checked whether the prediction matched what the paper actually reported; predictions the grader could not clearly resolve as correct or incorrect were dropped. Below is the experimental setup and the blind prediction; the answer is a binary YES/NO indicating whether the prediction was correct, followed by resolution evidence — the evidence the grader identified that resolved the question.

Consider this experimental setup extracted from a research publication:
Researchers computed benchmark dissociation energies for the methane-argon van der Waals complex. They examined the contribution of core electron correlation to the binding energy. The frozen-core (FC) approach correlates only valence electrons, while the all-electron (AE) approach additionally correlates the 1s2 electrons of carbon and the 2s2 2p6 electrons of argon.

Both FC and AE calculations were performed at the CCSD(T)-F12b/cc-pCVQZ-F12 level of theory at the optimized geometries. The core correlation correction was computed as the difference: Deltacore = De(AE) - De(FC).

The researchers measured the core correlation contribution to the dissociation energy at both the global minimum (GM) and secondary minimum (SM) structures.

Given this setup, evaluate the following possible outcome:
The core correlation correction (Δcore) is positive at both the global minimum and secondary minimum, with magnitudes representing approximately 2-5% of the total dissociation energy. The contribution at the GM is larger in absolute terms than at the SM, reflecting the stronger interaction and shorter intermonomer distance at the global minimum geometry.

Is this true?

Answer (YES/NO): NO